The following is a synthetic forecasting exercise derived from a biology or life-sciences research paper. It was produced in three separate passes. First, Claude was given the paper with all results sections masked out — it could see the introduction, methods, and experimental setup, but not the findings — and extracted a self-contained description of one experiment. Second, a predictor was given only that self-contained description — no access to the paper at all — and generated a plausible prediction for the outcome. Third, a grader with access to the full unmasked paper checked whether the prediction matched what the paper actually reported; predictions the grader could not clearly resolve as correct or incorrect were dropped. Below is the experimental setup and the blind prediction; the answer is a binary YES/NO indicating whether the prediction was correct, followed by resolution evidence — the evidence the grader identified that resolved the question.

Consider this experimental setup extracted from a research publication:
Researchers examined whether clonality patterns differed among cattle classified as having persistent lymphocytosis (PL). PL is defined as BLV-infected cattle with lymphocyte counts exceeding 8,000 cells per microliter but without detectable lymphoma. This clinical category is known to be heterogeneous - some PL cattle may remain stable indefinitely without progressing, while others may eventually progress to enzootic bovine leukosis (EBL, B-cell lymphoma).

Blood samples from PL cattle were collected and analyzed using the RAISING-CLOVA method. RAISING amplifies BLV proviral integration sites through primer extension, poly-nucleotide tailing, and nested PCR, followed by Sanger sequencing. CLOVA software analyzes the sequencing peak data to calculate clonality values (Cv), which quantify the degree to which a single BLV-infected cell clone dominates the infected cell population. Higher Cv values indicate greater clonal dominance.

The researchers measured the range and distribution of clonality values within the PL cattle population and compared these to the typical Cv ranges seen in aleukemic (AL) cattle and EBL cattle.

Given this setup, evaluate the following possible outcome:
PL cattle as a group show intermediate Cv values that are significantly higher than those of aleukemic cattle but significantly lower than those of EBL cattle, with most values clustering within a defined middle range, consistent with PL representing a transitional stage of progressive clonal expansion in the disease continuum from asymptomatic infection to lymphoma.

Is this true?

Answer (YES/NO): NO